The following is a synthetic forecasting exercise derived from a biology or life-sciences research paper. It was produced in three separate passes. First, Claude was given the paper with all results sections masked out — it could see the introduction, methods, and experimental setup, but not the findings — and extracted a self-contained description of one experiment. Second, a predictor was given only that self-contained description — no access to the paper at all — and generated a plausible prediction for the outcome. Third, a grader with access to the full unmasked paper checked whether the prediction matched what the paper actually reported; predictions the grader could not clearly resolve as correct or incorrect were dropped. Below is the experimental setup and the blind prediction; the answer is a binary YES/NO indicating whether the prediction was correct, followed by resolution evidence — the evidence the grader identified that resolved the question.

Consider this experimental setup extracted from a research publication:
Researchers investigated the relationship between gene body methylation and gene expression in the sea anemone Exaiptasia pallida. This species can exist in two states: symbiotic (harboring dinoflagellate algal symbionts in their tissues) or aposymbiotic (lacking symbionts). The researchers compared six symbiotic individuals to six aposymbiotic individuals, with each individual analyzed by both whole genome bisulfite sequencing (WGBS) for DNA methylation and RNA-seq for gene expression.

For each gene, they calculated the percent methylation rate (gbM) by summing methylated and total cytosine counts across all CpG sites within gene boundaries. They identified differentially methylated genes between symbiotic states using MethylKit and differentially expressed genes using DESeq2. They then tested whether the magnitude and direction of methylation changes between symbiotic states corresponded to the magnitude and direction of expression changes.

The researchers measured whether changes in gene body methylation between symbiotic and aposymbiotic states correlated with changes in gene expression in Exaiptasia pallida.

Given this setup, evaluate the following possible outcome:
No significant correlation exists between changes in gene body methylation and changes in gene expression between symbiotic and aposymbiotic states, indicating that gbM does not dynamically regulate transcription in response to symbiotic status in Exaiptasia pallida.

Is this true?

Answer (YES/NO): YES